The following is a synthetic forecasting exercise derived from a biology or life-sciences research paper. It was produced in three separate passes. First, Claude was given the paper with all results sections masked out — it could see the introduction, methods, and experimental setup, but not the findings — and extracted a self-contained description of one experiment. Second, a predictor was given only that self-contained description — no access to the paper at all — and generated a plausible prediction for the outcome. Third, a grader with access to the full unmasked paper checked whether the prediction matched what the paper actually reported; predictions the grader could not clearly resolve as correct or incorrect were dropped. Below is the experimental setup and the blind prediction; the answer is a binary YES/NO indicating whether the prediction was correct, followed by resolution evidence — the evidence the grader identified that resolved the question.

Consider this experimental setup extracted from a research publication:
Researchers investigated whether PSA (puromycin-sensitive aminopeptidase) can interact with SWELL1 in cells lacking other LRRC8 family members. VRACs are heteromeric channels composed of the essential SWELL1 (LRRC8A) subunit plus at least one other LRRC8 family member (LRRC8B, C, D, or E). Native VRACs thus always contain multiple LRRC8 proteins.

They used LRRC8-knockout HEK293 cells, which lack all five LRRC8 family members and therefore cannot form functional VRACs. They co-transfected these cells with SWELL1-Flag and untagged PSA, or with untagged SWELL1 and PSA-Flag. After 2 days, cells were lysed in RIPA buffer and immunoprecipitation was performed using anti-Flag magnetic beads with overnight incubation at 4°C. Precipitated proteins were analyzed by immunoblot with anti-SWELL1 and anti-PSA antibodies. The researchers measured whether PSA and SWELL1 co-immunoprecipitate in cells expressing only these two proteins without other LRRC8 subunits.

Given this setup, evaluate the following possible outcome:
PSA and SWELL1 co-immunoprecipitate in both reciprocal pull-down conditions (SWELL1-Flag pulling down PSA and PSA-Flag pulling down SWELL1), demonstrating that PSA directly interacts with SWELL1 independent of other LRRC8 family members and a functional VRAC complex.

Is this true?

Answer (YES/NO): YES